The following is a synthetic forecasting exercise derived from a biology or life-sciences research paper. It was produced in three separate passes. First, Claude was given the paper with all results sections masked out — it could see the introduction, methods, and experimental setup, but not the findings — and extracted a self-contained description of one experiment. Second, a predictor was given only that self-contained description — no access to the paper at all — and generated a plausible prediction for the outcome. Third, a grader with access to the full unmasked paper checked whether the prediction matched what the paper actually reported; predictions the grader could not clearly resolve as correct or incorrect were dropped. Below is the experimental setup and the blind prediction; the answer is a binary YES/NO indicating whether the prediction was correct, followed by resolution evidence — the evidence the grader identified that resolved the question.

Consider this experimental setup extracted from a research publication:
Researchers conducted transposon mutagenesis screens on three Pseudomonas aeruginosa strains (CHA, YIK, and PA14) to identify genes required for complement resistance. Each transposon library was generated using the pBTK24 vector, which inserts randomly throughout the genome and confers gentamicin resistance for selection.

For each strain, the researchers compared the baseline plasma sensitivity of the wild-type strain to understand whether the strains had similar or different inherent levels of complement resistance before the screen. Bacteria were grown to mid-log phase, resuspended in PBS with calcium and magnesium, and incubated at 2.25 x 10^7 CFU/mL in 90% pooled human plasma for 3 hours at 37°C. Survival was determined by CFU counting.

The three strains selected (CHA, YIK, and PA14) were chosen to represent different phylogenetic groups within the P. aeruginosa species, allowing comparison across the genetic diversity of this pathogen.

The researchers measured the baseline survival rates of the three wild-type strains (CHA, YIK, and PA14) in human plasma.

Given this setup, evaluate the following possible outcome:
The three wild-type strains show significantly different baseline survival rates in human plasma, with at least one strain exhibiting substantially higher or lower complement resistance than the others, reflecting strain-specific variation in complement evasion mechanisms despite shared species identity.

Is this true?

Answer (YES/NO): YES